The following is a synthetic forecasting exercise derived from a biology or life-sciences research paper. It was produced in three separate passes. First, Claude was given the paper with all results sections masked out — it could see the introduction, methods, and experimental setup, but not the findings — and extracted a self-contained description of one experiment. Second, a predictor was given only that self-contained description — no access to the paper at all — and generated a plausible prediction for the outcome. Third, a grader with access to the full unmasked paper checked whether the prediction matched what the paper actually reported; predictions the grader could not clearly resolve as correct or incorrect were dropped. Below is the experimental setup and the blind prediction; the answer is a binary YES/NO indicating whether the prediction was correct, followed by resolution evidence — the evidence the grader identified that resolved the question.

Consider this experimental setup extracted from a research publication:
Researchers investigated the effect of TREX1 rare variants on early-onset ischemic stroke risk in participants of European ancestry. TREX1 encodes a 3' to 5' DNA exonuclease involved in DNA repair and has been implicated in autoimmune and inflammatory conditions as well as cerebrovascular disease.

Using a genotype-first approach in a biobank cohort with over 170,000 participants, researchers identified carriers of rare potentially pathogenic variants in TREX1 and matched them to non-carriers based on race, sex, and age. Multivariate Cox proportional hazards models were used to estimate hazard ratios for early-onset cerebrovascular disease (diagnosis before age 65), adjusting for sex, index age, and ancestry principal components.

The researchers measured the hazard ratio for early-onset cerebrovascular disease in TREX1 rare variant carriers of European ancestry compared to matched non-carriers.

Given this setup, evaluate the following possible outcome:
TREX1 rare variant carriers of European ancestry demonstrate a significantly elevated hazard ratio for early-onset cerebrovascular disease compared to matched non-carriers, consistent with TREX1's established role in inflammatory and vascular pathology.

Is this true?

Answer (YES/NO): YES